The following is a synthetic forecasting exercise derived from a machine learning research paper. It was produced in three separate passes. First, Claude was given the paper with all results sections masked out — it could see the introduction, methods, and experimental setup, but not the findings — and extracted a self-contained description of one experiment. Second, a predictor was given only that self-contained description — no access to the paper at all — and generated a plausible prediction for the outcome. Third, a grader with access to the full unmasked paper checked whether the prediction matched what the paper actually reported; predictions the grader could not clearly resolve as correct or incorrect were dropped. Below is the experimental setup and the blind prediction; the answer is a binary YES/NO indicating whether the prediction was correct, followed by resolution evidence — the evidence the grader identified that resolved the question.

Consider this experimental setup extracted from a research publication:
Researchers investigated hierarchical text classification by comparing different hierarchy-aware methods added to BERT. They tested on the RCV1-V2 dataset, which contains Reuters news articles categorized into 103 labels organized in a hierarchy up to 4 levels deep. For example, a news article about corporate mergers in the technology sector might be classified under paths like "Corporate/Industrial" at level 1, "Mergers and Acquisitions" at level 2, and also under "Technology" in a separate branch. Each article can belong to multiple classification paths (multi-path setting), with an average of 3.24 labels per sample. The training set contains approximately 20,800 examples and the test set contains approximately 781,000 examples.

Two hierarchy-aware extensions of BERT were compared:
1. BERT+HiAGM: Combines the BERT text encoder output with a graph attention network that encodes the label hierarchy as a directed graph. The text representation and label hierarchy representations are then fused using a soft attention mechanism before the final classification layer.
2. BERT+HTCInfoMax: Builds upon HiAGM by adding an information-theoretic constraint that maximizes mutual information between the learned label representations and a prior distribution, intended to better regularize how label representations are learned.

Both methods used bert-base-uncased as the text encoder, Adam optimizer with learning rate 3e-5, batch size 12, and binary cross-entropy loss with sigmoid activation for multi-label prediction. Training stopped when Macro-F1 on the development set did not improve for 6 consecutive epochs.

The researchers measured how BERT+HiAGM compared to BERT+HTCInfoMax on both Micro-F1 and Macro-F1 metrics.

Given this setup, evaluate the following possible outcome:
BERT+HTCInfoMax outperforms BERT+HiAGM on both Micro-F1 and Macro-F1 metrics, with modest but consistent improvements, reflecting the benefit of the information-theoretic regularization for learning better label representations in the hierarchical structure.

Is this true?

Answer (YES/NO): NO